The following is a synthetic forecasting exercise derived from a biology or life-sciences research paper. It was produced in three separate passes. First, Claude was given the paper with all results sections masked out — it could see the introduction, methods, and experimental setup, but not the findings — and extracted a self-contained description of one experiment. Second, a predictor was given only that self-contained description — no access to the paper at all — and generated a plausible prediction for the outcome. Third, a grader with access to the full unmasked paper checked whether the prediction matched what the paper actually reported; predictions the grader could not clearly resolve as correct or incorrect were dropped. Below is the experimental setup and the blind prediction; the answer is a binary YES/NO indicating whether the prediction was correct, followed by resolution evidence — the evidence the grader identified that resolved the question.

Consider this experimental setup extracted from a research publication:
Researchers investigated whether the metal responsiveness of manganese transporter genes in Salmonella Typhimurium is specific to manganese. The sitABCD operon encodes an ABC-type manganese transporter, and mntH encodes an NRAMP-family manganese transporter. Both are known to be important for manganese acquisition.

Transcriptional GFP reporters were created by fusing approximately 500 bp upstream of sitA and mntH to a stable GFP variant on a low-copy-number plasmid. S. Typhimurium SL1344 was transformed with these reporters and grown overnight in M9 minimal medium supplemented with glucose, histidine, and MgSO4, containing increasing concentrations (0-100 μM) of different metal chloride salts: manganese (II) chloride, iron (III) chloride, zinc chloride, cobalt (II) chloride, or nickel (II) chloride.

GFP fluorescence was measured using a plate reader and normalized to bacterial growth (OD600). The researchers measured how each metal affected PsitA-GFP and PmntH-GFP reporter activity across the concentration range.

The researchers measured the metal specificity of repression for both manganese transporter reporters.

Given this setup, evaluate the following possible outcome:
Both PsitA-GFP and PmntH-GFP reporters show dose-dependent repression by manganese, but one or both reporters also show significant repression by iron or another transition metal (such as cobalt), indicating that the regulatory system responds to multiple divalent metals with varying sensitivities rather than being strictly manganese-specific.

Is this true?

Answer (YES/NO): YES